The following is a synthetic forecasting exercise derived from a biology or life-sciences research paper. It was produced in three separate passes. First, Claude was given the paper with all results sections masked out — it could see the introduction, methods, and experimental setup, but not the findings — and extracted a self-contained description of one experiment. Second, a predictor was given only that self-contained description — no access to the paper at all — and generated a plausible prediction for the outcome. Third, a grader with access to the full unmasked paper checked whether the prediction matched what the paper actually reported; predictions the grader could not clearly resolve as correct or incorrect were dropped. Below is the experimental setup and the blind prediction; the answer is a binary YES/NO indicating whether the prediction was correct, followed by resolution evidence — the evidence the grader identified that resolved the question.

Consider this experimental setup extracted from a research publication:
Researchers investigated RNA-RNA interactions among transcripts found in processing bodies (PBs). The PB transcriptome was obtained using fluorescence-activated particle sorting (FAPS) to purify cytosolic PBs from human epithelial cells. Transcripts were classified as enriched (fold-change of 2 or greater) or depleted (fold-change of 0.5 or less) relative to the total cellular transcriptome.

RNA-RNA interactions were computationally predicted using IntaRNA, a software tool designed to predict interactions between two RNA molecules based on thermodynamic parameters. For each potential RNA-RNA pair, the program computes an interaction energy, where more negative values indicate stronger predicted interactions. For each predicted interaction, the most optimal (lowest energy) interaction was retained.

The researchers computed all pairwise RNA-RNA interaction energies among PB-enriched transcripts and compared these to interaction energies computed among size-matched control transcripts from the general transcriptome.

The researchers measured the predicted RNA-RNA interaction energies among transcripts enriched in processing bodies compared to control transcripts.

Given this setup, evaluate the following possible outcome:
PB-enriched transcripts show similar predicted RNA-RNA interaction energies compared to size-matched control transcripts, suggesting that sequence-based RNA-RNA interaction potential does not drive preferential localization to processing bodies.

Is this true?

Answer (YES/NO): NO